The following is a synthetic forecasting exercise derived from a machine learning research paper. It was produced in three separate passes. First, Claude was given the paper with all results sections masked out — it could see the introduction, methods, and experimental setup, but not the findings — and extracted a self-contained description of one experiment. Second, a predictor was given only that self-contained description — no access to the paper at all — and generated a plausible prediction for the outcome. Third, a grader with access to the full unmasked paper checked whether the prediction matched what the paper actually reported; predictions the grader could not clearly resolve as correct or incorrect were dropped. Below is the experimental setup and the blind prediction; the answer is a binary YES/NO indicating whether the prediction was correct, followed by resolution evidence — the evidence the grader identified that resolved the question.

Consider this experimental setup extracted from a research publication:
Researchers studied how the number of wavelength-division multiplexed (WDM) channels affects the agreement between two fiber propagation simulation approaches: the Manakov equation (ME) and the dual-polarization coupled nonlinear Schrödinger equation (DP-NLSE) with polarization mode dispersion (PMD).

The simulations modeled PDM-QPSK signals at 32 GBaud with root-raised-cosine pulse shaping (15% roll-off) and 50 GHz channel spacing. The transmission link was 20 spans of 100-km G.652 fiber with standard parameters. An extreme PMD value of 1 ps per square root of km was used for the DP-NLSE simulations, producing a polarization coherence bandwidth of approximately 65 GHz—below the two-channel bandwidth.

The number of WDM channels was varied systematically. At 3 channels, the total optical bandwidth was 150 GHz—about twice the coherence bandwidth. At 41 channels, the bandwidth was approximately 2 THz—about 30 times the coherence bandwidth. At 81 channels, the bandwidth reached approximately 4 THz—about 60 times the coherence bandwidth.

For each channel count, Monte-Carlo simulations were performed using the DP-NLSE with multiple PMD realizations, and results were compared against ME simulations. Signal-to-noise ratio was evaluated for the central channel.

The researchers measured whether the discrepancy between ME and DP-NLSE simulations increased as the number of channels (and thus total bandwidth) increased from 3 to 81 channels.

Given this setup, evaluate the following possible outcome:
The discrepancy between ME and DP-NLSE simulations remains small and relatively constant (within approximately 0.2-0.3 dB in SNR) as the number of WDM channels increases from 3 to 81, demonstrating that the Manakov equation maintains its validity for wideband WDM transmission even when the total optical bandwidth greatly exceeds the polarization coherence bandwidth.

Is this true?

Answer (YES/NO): YES